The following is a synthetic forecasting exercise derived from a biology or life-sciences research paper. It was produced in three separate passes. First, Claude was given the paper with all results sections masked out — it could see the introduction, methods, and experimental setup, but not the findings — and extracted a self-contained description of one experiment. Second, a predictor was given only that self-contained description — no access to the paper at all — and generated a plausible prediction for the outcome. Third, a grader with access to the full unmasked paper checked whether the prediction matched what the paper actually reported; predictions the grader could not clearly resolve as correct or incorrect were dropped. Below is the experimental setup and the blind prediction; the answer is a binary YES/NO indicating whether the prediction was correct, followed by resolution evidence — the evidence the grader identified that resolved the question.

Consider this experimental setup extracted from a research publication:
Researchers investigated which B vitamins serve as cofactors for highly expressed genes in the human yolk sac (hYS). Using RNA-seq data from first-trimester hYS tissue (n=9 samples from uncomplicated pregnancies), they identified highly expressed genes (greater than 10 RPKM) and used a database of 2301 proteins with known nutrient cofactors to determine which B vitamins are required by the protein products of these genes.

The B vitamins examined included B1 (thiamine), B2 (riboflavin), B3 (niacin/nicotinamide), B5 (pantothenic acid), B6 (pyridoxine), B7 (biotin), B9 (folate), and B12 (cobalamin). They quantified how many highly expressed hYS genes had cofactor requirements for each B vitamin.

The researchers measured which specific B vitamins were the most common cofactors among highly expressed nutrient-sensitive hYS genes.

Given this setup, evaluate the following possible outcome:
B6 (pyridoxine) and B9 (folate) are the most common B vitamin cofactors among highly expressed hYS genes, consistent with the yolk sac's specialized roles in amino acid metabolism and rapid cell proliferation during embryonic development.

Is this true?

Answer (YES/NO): NO